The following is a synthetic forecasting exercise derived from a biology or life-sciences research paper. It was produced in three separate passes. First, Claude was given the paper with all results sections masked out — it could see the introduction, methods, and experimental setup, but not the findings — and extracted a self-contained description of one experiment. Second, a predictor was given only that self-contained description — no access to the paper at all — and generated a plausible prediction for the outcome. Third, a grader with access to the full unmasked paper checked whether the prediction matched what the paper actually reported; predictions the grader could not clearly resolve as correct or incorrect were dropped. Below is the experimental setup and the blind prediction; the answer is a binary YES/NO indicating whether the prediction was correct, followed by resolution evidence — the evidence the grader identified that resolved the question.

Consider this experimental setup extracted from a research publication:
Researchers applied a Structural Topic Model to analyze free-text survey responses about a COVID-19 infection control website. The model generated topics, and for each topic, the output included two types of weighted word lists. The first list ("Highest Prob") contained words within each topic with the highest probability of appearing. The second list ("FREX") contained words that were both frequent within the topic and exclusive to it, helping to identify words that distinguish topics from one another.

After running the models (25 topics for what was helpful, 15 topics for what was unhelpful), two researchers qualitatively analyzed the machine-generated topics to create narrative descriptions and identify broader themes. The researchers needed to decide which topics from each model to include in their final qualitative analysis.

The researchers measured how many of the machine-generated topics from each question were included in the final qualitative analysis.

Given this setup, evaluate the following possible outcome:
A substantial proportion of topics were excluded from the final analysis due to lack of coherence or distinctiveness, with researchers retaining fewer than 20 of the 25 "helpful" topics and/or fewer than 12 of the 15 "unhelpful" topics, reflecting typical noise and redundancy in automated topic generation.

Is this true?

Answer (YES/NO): NO